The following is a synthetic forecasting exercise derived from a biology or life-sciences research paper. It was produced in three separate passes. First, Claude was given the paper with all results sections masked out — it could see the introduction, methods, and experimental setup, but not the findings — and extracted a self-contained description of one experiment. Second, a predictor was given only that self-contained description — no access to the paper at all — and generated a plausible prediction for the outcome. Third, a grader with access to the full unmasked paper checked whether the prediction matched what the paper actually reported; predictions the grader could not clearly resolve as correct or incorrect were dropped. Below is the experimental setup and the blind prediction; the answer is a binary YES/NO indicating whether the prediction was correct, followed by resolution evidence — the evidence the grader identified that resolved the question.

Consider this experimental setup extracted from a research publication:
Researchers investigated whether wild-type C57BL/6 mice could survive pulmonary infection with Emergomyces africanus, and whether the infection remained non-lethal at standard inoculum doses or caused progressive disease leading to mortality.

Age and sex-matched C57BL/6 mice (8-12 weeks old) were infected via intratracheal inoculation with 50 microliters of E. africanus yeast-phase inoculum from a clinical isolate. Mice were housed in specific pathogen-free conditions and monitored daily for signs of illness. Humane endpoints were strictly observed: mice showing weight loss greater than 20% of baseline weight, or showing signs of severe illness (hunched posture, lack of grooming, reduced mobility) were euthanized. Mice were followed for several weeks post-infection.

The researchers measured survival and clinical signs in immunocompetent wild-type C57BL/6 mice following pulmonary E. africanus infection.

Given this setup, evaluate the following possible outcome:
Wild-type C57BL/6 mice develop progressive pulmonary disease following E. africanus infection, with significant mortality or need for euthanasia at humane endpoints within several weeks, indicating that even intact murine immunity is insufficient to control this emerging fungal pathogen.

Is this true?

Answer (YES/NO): NO